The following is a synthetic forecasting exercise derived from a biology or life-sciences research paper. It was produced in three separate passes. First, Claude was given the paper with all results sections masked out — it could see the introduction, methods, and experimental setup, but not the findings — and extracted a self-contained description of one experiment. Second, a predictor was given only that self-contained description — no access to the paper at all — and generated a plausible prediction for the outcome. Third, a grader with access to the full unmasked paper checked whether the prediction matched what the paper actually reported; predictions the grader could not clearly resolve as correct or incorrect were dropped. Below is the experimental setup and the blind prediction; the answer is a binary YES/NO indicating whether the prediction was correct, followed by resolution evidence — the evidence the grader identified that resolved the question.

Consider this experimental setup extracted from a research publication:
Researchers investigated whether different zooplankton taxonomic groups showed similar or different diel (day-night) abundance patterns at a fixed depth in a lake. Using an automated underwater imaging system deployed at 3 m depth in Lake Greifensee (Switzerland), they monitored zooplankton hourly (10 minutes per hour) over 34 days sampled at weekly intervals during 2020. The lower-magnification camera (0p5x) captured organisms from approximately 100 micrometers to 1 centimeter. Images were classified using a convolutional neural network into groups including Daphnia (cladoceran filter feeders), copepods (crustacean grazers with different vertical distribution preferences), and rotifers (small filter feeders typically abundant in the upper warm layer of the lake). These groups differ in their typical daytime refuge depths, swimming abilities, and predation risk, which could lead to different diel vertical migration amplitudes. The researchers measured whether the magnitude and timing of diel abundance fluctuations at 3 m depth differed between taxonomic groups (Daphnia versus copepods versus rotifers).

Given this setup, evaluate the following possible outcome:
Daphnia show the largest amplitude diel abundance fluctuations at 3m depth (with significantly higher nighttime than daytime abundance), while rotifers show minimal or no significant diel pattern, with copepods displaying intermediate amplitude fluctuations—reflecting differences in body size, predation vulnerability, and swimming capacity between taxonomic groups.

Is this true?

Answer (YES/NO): YES